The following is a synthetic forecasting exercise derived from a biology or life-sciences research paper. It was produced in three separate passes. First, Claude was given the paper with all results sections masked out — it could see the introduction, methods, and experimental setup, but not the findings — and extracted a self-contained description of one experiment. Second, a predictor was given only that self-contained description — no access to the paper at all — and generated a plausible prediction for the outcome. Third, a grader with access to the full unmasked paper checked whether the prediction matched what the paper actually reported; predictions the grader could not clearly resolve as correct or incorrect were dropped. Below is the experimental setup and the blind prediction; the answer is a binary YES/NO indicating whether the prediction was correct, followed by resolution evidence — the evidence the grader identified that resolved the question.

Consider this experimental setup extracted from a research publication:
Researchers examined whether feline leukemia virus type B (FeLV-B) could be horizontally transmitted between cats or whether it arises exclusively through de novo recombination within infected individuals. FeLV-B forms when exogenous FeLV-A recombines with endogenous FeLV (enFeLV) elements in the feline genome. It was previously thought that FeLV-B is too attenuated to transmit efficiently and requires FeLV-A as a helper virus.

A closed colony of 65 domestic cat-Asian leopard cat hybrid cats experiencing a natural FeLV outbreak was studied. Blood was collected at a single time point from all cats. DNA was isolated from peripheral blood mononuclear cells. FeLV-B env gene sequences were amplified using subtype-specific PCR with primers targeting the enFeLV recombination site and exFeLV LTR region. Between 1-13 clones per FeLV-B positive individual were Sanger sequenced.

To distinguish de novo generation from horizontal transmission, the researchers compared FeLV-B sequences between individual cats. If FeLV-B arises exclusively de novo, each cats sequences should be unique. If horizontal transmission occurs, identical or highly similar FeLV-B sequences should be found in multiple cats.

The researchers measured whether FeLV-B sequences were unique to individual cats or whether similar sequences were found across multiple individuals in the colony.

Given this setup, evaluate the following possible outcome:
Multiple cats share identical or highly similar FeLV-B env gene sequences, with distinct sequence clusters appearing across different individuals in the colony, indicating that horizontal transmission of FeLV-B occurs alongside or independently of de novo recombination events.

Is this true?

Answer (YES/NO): YES